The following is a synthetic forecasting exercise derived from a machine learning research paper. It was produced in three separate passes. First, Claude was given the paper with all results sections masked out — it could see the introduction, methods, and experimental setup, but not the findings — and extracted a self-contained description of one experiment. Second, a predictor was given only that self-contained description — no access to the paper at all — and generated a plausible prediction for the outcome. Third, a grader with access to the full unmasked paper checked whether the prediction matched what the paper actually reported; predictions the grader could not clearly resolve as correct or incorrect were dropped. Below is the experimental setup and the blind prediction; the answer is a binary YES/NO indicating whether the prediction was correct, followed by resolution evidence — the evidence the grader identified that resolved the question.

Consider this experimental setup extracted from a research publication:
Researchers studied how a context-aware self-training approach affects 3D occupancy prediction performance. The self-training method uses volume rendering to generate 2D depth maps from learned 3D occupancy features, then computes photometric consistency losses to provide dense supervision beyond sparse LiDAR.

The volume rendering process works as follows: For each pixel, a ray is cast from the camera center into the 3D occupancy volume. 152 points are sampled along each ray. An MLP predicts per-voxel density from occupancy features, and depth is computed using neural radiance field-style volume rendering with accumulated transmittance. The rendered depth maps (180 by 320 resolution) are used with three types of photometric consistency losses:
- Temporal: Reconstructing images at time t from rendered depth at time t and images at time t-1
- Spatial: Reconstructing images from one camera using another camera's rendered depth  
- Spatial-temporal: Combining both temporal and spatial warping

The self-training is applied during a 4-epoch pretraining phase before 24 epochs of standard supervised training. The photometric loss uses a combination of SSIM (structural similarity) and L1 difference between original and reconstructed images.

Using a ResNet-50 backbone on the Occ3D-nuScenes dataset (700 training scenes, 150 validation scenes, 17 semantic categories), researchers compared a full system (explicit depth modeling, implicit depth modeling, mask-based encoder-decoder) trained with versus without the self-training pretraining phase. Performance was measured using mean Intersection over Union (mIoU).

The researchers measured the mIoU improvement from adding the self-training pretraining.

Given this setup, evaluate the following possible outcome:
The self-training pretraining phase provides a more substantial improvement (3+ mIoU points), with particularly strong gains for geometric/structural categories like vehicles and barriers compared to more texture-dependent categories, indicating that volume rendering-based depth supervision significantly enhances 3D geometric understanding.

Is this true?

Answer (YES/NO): NO